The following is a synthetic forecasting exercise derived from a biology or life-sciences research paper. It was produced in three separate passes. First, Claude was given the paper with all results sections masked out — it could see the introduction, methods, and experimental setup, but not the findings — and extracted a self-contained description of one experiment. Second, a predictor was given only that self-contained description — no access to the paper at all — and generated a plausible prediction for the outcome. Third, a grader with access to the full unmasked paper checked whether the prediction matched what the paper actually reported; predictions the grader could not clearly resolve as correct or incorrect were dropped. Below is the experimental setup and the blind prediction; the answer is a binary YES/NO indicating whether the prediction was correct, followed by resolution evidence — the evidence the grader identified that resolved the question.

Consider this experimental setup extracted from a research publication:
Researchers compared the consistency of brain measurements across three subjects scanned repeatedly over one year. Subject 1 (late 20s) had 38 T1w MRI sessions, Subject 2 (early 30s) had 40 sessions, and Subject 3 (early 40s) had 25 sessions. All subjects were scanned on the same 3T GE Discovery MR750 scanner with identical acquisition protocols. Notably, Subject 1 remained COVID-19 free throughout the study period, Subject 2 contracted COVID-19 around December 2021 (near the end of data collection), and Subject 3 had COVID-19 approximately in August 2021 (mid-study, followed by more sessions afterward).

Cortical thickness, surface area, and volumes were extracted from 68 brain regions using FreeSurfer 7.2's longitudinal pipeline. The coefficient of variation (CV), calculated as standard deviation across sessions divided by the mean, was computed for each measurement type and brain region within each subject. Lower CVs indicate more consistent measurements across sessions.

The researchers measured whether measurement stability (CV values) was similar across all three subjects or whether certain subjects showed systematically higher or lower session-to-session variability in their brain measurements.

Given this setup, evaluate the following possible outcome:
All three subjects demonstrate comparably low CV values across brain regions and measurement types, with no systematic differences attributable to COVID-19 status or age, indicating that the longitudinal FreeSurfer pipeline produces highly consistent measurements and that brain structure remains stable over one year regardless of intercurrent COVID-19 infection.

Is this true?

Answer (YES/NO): NO